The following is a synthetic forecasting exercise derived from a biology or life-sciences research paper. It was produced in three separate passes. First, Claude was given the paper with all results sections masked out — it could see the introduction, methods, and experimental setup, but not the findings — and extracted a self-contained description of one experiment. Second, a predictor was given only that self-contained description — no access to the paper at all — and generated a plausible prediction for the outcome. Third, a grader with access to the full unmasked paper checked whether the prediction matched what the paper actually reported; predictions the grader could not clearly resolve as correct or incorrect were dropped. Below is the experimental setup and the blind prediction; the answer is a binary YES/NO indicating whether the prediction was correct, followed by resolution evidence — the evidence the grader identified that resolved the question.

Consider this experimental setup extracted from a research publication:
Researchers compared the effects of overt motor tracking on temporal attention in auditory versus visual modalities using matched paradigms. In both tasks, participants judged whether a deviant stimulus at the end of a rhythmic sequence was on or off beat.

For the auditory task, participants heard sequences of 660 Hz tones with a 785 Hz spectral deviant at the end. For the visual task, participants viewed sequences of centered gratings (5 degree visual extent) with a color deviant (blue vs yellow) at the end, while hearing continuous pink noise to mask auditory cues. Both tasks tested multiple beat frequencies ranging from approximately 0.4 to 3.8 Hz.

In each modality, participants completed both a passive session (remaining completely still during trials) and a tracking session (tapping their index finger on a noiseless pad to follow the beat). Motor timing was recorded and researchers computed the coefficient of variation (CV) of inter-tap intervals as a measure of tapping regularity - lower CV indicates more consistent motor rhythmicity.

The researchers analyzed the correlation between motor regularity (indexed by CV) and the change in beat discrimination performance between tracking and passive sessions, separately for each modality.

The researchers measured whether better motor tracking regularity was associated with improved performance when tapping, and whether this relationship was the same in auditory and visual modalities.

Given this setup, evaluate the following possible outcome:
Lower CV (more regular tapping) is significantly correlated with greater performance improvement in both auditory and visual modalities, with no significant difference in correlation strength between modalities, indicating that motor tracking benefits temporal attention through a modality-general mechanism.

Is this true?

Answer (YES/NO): NO